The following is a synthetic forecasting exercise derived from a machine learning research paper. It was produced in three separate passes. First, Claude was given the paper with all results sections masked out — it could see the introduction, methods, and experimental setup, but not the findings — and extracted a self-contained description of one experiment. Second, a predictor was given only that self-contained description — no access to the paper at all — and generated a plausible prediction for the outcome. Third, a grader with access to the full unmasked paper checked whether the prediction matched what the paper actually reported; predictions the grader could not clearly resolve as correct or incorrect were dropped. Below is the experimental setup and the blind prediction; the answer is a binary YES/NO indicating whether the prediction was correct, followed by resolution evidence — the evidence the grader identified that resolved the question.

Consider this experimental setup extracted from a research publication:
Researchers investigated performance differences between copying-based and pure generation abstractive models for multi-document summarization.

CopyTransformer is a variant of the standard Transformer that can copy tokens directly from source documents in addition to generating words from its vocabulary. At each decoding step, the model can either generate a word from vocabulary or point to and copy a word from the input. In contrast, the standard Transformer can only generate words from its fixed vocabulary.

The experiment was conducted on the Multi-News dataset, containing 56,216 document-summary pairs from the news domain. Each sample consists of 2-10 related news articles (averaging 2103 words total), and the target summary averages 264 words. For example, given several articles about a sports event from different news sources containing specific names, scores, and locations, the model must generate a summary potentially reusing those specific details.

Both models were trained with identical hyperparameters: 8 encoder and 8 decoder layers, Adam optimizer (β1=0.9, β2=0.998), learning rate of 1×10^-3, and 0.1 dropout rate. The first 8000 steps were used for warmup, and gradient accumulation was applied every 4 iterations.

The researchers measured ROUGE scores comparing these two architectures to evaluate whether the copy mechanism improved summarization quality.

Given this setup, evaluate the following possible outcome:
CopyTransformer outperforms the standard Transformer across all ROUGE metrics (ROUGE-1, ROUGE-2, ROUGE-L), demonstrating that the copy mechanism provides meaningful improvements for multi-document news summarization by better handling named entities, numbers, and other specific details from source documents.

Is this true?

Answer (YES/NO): NO